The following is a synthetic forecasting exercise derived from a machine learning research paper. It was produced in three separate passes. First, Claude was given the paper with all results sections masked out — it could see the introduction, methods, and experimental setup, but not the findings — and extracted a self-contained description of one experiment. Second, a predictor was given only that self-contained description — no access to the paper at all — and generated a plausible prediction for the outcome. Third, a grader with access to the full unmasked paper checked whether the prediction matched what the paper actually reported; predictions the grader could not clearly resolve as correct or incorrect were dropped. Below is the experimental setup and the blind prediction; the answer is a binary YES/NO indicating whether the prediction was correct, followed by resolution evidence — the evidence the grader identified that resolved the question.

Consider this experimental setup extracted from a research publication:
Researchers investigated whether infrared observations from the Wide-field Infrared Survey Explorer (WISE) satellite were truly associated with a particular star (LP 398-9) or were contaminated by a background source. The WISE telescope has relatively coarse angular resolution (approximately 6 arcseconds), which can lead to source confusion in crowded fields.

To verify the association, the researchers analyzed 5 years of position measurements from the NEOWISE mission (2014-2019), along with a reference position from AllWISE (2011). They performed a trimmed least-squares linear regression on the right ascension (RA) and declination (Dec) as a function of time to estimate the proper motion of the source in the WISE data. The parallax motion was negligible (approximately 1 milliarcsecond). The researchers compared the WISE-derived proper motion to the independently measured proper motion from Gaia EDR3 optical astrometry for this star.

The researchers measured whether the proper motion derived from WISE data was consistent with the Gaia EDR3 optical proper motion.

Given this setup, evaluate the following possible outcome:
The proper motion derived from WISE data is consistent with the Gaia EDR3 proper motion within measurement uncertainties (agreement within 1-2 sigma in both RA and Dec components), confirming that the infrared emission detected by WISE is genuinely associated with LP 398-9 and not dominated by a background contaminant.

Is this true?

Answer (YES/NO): YES